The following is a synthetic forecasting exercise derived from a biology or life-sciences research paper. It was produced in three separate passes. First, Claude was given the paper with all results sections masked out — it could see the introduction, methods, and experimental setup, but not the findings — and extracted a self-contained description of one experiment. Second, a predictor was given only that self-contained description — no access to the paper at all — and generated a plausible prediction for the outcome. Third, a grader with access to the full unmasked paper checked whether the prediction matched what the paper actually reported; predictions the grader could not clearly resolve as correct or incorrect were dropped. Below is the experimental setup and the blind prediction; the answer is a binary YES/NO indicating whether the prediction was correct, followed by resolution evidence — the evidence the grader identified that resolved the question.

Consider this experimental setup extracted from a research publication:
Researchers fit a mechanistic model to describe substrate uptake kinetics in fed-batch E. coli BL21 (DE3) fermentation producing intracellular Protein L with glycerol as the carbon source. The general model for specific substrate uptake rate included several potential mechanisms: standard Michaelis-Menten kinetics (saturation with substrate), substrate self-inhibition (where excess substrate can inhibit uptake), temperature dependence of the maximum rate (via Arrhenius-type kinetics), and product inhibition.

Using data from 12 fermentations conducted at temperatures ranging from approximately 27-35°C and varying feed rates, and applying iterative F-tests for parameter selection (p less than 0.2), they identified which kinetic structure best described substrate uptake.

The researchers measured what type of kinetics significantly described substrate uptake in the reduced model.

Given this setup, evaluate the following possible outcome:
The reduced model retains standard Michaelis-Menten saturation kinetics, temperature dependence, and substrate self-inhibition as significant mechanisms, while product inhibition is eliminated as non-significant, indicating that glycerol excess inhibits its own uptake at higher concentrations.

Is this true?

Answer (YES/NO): NO